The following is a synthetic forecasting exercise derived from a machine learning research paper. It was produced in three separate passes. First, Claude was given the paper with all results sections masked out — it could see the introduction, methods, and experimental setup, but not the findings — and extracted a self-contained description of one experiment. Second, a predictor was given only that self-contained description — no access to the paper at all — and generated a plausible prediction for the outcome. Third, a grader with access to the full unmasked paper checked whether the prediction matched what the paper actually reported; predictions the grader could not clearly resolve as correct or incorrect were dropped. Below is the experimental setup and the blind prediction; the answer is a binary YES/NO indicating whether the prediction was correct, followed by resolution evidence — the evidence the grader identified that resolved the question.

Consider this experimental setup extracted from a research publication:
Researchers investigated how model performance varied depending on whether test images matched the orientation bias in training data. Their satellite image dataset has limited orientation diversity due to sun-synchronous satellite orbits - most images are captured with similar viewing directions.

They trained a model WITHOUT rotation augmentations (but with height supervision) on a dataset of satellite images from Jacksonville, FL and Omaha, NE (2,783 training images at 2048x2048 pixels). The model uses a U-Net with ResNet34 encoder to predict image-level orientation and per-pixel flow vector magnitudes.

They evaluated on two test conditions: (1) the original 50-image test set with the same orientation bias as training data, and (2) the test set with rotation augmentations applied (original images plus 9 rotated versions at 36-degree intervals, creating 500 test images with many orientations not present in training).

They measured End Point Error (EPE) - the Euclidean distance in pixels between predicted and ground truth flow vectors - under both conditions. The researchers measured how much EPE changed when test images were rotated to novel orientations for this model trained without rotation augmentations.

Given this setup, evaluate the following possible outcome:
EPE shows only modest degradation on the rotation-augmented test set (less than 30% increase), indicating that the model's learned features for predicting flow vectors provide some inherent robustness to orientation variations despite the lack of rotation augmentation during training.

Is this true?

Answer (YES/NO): NO